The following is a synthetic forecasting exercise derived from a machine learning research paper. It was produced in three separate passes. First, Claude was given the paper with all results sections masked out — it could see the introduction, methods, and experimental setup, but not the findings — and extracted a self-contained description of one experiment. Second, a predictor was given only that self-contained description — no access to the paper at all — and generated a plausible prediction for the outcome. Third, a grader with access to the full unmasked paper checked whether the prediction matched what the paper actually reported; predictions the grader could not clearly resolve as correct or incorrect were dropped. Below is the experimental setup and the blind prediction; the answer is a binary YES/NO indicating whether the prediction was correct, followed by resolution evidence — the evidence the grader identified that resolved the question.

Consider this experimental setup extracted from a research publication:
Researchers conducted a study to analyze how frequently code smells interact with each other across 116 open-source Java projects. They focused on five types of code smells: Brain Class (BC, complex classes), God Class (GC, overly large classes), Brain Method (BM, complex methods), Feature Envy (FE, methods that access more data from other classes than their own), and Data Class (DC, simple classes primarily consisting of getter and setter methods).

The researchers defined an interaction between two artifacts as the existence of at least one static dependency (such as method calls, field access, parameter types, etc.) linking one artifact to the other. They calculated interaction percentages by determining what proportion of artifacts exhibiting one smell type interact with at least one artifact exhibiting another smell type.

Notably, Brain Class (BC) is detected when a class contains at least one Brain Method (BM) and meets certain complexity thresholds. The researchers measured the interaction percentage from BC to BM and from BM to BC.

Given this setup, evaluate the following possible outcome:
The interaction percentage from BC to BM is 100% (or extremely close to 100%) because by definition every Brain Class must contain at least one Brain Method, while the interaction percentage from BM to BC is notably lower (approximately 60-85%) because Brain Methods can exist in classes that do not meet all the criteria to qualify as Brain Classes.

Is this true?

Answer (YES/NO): NO